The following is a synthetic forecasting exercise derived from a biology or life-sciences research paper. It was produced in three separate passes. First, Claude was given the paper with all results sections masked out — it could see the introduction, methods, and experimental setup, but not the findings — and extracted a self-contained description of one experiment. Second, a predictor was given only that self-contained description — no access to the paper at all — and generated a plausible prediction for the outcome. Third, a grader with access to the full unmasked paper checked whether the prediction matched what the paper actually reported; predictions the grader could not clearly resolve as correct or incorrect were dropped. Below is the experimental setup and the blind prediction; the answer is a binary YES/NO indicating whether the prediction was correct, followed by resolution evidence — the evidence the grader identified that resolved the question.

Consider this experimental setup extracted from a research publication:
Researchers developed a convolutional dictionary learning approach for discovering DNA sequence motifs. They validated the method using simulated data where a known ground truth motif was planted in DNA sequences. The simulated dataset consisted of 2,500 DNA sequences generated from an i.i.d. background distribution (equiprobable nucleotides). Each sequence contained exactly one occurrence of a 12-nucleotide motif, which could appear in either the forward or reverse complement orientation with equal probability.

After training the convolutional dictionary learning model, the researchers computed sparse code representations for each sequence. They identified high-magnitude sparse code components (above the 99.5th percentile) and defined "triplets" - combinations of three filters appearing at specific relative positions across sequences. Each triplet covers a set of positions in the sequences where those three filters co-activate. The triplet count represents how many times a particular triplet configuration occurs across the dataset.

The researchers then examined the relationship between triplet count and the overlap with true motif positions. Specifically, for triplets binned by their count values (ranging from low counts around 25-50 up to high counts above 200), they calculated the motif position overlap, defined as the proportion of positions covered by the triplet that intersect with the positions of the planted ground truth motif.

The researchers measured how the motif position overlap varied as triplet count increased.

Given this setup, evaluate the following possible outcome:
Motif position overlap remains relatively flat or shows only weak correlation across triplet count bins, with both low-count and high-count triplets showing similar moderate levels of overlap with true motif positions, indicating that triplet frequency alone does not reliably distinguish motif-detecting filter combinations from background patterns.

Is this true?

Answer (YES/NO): NO